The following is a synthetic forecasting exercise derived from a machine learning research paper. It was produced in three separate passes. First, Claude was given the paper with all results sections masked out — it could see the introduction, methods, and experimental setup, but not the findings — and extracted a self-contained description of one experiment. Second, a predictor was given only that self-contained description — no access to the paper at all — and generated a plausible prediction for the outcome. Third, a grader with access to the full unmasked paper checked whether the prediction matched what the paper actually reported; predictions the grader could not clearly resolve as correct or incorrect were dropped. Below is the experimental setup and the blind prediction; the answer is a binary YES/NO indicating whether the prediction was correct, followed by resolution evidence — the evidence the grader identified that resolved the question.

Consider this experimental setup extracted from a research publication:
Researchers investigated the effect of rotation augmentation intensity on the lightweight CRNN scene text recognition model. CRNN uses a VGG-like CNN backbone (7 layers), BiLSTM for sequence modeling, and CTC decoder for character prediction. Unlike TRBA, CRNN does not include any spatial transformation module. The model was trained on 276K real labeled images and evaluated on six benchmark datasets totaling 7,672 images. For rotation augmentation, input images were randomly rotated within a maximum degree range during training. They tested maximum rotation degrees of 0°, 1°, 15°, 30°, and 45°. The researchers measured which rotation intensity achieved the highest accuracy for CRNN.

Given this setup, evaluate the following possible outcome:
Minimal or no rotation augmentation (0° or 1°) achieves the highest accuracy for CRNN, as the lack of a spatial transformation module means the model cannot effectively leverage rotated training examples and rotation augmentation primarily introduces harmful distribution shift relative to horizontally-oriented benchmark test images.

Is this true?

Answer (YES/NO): NO